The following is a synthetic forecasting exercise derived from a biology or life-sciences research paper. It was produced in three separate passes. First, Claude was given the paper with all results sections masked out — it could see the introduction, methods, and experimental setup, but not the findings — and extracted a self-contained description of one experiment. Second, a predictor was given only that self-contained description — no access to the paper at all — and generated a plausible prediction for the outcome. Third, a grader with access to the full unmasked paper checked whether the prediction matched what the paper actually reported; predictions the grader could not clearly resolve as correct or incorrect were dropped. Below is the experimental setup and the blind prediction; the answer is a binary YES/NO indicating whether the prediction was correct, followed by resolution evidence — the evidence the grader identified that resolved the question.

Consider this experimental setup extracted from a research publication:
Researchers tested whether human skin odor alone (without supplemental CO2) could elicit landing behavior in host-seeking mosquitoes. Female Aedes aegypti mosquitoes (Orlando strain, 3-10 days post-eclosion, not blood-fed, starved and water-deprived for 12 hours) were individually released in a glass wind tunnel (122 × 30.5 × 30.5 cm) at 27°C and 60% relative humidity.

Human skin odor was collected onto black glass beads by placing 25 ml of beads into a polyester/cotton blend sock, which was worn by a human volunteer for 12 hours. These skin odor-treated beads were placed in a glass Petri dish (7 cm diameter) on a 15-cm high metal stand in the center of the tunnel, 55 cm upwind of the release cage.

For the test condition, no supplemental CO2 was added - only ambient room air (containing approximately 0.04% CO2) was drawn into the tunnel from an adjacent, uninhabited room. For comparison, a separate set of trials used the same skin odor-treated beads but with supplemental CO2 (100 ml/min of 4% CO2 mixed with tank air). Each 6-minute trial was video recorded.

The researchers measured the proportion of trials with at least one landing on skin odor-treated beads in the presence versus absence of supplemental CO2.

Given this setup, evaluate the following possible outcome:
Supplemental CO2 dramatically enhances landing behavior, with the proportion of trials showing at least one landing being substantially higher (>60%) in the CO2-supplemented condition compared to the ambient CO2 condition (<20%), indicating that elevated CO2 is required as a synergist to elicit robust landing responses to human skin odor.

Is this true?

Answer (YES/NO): NO